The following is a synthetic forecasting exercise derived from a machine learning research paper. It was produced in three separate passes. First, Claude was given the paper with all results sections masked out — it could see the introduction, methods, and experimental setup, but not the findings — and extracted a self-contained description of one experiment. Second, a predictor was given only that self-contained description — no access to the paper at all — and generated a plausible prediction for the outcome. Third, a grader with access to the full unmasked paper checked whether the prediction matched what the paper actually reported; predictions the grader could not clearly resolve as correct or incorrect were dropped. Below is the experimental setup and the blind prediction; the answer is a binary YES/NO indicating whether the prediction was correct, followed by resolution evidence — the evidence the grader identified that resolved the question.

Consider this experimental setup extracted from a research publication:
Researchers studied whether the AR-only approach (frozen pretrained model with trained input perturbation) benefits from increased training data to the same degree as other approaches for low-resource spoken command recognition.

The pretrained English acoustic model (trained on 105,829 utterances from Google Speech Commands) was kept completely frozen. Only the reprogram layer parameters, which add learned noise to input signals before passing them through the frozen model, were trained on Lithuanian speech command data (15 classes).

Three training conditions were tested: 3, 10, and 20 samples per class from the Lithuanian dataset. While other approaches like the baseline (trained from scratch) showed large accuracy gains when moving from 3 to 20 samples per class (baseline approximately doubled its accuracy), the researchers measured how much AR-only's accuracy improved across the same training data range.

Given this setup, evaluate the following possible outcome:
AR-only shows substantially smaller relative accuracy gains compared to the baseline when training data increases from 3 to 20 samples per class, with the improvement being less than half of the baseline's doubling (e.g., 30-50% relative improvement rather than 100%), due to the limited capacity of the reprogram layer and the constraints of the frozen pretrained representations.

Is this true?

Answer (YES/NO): YES